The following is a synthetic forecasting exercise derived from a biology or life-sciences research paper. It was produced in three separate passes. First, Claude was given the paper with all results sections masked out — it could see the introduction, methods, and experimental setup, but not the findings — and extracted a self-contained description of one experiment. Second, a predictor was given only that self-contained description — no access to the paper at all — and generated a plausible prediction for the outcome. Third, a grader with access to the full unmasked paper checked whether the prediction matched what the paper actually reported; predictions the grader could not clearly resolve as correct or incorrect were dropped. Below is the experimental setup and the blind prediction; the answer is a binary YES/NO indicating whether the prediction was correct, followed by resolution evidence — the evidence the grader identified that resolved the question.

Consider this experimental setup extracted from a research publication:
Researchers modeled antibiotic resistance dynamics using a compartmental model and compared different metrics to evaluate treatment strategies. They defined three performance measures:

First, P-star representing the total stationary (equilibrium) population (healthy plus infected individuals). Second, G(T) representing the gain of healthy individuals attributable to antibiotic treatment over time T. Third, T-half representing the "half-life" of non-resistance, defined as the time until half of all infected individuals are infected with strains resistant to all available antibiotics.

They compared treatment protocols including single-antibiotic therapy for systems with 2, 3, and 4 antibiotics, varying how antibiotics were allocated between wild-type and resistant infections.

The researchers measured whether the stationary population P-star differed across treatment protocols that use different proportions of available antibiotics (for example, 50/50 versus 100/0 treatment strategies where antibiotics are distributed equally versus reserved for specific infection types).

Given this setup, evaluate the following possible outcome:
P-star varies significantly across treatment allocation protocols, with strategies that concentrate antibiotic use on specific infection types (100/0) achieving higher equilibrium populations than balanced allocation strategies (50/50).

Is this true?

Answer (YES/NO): NO